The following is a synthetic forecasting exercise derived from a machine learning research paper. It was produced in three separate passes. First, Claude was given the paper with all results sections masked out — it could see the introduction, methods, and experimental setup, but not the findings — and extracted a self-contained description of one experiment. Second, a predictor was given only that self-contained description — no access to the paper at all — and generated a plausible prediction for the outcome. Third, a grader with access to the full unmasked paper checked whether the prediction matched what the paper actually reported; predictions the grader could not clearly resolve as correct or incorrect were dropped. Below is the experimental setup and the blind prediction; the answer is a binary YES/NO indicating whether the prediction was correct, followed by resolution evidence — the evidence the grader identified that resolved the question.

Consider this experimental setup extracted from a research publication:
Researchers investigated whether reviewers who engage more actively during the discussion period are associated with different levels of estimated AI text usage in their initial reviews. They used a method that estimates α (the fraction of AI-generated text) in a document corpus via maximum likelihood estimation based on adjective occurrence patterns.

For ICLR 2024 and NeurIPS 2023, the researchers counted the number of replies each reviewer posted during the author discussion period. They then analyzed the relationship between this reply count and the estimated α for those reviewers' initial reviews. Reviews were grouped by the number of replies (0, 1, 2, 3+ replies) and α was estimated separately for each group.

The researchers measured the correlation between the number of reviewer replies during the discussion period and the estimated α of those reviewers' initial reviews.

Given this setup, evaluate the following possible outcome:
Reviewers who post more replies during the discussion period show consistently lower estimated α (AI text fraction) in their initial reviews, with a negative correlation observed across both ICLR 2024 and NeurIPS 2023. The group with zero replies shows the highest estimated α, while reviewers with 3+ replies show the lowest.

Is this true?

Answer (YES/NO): YES